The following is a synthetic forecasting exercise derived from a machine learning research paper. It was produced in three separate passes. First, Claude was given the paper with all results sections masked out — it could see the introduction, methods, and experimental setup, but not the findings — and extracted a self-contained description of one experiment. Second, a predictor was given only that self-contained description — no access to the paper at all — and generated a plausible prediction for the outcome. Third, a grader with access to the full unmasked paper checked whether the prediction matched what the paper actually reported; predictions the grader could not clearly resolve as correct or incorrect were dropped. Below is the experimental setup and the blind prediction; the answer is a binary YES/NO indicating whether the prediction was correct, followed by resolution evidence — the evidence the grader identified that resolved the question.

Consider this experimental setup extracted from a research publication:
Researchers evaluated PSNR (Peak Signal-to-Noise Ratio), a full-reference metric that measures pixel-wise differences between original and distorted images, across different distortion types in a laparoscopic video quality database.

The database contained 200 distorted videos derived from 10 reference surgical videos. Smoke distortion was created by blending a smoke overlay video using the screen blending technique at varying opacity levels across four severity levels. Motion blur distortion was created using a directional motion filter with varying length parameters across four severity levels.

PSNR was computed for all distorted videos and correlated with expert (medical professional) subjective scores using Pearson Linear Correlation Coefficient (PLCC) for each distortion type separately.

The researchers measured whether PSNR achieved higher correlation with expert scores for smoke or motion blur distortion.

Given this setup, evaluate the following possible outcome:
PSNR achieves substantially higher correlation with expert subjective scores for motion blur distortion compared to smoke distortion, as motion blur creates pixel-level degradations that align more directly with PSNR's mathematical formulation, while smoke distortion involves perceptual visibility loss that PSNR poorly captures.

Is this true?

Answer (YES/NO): NO